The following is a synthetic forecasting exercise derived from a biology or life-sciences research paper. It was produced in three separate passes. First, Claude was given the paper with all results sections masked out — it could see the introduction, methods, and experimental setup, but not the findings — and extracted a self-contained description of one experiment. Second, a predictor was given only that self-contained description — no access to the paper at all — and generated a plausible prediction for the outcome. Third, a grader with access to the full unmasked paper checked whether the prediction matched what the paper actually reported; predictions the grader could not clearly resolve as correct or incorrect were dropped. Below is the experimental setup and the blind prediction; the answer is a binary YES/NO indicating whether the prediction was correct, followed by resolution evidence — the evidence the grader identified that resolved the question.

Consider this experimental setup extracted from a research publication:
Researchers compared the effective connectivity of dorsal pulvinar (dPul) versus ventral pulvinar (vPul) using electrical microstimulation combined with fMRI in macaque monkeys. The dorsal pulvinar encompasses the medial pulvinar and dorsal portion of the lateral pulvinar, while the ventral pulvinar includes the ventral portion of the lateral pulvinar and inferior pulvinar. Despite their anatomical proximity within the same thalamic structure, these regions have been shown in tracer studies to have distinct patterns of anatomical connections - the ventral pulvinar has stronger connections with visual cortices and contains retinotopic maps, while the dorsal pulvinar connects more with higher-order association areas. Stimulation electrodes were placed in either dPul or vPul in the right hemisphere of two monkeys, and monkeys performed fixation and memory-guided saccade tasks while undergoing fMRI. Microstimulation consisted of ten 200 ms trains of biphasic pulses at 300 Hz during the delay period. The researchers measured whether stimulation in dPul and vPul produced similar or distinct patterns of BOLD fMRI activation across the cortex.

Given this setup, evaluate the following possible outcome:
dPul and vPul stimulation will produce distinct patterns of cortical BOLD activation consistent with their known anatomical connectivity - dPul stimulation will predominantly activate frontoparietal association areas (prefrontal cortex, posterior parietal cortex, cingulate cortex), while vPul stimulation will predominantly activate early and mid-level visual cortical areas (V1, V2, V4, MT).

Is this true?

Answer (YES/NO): NO